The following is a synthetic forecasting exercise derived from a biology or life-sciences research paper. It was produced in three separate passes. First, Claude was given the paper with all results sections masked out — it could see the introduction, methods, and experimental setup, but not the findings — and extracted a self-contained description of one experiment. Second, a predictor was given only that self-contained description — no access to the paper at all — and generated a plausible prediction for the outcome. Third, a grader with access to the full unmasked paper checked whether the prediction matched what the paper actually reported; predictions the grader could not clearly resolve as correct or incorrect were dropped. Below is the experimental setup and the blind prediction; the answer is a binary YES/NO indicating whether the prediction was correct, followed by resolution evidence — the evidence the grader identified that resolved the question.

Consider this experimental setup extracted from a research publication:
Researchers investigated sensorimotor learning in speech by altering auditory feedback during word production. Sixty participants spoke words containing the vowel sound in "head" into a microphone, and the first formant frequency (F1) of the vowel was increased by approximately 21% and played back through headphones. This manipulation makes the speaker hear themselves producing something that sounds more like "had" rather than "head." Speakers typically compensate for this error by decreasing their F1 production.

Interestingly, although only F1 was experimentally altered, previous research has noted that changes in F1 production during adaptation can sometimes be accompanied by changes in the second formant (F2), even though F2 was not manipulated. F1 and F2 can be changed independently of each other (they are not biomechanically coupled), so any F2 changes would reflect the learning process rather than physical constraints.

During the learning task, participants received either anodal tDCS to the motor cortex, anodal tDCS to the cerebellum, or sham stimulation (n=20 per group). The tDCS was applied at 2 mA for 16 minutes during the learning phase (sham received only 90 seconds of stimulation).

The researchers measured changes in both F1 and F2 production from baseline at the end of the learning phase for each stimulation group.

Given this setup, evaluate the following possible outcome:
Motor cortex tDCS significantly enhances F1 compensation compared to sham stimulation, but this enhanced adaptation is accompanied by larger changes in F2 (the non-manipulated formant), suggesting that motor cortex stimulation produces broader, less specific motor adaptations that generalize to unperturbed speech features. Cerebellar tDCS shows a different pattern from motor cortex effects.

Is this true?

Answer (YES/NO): NO